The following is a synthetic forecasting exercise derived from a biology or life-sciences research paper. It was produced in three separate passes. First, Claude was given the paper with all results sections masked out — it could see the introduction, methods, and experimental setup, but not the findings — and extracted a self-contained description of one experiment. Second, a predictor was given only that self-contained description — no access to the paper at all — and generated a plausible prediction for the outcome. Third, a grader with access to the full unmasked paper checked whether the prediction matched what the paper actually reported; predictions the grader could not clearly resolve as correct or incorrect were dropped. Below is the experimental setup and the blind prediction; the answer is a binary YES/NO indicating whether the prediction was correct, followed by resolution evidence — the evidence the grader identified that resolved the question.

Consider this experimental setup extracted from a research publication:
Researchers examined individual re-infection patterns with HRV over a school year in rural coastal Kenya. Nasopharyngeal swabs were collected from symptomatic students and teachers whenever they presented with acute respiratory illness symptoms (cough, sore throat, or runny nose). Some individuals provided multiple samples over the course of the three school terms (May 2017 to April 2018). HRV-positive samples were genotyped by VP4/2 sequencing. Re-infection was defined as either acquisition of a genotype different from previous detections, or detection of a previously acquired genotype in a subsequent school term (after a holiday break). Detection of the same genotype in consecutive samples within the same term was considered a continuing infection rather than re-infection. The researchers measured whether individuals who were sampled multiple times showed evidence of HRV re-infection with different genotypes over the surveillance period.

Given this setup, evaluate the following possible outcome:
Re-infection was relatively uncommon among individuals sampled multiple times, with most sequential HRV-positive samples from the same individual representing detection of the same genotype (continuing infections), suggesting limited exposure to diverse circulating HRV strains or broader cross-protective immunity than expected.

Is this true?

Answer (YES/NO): NO